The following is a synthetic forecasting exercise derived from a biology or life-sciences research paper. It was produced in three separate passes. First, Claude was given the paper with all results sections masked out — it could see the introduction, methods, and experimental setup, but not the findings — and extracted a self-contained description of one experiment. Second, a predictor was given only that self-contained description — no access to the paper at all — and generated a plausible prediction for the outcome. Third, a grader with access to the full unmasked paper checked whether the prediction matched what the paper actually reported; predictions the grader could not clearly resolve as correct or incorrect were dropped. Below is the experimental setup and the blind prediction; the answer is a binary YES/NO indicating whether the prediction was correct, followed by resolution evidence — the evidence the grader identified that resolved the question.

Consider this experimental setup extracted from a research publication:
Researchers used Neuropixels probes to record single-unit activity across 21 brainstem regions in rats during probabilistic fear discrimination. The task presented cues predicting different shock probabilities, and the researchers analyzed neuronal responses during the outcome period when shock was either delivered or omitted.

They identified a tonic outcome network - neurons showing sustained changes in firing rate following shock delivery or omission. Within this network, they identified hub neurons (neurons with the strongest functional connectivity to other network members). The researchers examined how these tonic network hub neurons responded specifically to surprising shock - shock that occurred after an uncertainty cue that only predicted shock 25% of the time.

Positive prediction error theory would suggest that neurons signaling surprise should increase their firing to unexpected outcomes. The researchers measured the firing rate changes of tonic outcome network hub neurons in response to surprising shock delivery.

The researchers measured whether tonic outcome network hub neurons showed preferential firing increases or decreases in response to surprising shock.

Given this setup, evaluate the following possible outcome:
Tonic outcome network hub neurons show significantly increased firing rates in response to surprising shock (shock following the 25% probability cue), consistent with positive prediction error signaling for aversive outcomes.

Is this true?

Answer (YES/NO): NO